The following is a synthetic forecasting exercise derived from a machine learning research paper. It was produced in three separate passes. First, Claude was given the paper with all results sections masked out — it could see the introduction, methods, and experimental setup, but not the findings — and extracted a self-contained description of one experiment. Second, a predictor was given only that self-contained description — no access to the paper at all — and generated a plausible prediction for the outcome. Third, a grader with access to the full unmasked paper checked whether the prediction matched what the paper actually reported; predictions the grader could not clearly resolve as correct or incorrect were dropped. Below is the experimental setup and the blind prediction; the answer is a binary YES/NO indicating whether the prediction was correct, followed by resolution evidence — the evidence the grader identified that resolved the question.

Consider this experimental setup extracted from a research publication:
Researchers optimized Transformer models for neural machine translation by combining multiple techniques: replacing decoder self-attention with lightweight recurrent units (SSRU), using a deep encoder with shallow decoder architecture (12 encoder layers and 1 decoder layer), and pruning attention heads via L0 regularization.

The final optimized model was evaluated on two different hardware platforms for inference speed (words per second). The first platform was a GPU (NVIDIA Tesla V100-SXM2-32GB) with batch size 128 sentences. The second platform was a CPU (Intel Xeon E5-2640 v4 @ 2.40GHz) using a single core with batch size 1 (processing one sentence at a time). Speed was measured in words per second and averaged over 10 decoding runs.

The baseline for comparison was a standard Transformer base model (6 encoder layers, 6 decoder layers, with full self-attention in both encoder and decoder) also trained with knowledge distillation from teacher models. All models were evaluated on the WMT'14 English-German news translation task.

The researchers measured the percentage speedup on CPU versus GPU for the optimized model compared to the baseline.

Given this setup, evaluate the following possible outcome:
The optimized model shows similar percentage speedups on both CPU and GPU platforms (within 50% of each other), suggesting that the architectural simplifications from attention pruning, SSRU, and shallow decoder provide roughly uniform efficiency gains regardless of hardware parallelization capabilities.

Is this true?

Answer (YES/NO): YES